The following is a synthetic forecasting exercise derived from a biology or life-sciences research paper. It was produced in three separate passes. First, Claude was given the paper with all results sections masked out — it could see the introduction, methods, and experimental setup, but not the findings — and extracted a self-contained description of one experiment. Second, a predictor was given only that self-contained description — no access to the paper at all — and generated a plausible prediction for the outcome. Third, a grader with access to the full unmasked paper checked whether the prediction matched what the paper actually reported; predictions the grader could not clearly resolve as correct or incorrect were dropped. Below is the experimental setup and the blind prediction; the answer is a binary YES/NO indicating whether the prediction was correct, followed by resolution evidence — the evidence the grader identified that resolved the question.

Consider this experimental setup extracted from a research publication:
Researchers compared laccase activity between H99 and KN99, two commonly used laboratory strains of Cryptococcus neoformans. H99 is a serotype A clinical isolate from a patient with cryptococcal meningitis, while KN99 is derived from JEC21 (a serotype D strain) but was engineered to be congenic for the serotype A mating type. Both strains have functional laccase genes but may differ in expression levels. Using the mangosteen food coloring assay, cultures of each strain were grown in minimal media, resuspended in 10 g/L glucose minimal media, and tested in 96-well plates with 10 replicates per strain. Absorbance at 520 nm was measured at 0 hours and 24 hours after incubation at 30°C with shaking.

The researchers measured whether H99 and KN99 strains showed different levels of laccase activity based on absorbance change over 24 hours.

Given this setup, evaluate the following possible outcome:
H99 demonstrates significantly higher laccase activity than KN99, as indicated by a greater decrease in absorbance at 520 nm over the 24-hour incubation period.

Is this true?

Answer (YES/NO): NO